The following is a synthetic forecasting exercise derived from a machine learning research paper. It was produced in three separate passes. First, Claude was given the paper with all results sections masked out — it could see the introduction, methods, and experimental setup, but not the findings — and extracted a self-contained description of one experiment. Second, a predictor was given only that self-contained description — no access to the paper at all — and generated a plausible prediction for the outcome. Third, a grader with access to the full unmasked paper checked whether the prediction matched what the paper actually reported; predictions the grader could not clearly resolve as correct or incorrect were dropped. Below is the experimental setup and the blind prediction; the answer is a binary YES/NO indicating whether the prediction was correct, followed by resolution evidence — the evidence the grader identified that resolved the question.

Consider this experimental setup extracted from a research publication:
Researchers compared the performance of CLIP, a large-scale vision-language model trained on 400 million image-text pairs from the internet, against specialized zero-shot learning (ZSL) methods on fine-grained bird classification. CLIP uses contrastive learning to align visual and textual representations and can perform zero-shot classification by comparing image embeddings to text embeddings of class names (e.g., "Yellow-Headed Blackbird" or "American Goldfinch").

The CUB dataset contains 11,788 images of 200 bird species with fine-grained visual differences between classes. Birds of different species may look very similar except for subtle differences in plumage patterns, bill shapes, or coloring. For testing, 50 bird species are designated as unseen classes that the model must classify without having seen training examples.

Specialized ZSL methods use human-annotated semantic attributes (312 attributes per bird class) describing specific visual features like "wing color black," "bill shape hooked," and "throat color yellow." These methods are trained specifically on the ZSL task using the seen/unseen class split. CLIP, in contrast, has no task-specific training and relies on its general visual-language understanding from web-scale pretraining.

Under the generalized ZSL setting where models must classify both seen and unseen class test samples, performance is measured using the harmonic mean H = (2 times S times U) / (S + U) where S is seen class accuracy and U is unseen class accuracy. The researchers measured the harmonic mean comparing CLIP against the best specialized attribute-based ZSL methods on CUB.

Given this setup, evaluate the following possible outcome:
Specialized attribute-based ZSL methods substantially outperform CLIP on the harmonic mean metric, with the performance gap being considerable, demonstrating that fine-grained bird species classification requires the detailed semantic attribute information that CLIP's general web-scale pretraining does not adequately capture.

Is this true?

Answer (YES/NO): YES